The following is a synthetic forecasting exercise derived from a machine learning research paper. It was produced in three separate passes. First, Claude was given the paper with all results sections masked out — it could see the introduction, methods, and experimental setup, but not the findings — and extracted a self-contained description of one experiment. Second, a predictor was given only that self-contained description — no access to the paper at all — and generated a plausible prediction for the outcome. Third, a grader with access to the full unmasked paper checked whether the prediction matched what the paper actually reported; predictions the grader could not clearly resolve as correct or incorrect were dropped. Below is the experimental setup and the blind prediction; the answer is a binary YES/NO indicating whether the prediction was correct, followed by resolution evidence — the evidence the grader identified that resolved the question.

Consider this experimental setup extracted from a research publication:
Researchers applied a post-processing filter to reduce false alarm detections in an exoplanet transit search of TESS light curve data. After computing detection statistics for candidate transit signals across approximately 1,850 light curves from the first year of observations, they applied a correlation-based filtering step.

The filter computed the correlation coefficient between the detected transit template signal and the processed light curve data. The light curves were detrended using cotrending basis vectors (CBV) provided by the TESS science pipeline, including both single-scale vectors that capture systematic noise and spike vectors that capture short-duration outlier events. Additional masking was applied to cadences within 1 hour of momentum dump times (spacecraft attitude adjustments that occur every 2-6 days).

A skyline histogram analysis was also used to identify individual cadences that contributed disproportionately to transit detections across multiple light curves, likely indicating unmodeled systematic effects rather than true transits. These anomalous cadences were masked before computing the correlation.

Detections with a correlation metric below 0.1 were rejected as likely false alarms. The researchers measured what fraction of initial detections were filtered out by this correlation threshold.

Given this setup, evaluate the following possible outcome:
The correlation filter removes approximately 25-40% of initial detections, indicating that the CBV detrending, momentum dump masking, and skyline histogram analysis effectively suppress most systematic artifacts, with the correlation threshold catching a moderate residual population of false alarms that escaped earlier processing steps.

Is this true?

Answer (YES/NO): YES